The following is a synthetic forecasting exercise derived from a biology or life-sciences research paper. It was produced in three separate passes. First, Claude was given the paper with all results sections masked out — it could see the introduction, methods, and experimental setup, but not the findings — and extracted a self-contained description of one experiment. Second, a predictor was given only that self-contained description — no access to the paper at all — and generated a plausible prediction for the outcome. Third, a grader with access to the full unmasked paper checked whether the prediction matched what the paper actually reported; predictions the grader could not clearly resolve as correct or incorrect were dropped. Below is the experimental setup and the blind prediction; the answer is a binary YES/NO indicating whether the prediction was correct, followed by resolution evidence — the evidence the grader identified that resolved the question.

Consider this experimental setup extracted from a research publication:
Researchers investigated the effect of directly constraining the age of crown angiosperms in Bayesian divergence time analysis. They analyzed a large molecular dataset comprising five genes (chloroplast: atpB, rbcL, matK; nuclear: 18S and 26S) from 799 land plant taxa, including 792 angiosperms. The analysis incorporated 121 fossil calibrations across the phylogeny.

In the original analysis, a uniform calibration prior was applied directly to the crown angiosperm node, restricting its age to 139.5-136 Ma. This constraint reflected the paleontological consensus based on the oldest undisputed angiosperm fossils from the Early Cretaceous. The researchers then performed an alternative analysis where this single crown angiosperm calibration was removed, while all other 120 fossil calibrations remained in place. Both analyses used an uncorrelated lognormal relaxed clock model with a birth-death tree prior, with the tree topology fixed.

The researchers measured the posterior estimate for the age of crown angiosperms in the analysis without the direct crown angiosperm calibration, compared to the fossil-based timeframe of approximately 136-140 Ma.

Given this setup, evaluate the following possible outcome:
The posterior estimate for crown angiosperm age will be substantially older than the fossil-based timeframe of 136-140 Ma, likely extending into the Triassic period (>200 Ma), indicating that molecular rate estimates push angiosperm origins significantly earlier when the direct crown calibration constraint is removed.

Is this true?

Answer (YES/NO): YES